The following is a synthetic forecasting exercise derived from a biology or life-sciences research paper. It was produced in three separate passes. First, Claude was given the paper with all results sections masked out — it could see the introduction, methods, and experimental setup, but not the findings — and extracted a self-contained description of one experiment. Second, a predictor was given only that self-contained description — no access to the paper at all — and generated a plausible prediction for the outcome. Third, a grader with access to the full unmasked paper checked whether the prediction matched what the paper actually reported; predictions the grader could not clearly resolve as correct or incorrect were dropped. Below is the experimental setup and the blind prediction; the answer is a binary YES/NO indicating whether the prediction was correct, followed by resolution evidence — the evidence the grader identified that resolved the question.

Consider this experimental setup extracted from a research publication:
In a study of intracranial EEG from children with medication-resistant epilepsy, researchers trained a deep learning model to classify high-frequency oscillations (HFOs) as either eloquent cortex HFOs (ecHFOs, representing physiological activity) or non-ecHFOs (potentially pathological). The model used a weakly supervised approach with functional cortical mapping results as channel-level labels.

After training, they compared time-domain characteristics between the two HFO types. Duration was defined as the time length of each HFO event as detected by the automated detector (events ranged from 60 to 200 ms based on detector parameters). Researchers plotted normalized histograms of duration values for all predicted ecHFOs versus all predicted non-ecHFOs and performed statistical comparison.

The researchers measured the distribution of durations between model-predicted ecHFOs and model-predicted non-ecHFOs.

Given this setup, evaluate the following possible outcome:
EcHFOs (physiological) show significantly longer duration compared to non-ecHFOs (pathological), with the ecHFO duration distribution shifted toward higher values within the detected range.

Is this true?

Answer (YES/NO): NO